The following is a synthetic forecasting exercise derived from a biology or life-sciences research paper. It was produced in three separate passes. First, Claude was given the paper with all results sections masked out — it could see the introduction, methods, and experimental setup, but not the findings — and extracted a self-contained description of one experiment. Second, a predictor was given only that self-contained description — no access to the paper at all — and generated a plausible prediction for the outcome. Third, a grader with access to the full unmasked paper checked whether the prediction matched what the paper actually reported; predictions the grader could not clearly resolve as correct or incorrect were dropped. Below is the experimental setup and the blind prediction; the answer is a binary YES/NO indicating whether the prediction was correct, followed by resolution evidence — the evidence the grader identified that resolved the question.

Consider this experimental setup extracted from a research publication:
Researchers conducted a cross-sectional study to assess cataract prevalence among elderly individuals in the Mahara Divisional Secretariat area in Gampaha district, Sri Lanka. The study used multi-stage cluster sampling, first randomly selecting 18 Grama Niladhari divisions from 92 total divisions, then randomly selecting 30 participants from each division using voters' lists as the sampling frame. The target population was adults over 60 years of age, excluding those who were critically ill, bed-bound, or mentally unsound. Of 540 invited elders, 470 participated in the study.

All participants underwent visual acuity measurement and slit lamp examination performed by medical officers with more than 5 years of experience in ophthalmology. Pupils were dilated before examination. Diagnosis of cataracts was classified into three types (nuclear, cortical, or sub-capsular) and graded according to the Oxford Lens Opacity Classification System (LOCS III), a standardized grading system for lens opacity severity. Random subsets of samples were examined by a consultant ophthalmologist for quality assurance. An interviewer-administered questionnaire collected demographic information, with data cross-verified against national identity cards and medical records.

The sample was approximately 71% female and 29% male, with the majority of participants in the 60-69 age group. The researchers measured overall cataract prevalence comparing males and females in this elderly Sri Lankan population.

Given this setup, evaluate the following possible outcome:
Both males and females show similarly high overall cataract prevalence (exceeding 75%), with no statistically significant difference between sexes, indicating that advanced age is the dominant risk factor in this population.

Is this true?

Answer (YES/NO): YES